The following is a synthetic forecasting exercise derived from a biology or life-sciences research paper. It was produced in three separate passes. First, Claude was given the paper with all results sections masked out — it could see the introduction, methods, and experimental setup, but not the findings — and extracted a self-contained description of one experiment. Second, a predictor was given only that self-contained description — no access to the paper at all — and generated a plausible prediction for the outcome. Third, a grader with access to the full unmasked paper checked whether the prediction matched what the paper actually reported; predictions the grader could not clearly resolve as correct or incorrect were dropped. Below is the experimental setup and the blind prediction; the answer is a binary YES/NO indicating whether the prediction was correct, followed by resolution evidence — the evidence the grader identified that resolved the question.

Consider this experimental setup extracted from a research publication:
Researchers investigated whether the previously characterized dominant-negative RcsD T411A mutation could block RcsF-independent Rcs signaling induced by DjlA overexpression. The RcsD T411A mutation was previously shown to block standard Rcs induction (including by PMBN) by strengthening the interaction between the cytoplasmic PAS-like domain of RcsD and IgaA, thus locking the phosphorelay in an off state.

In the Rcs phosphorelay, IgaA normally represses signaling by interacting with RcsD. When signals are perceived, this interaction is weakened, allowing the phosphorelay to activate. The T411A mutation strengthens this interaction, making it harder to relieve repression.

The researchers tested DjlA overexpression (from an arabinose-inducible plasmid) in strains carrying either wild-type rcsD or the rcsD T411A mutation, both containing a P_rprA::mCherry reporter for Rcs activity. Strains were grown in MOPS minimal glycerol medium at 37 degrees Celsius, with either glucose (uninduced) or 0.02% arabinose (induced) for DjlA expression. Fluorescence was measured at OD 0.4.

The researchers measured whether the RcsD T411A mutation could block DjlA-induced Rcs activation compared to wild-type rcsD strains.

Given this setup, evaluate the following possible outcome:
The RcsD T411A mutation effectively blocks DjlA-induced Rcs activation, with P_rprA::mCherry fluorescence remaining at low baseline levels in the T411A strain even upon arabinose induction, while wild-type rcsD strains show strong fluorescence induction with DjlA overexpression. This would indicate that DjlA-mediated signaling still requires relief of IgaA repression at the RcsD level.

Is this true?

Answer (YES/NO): NO